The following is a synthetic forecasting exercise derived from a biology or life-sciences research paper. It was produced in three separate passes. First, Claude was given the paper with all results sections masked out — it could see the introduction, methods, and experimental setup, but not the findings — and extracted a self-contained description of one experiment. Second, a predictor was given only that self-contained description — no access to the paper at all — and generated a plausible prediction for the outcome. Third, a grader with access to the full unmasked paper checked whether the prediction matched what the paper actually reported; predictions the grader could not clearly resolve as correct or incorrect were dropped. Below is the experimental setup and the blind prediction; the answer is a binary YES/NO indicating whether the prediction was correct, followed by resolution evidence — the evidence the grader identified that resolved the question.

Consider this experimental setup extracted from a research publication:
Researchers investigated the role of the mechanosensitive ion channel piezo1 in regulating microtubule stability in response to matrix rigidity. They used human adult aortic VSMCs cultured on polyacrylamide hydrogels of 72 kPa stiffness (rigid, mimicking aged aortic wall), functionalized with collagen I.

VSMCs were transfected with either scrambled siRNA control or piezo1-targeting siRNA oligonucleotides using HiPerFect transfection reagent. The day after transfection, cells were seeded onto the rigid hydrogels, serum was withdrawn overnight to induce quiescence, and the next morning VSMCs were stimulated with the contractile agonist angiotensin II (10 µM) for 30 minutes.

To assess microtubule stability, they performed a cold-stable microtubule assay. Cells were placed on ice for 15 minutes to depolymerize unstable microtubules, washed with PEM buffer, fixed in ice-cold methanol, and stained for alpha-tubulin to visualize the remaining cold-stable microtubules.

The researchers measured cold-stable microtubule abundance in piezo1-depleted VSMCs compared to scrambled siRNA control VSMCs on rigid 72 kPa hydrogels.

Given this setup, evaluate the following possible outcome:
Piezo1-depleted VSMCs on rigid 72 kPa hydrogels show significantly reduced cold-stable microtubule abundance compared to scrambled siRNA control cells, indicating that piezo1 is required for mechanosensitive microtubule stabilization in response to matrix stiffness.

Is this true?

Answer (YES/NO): NO